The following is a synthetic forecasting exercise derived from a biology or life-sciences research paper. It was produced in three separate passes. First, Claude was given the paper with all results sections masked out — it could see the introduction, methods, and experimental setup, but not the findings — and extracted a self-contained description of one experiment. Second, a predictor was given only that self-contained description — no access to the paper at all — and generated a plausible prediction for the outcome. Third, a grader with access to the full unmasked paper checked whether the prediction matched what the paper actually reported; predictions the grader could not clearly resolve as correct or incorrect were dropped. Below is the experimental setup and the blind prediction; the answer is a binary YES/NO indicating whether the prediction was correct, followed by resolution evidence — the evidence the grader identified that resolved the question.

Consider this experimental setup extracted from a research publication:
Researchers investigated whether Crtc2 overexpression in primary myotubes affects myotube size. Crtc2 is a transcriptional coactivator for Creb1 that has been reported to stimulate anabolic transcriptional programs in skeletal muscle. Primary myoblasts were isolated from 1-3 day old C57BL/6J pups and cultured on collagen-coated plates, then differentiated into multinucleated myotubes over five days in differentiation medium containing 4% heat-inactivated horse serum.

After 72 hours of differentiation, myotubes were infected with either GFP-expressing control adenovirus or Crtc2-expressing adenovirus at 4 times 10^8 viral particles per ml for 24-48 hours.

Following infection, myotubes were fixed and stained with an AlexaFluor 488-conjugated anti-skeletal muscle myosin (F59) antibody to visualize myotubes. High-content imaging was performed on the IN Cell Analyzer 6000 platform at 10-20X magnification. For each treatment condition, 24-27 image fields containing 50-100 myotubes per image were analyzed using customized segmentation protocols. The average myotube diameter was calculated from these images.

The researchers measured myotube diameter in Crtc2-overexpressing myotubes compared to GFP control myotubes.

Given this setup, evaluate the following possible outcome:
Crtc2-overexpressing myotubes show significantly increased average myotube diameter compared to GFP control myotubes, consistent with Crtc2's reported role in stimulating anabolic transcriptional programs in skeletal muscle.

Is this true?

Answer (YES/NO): YES